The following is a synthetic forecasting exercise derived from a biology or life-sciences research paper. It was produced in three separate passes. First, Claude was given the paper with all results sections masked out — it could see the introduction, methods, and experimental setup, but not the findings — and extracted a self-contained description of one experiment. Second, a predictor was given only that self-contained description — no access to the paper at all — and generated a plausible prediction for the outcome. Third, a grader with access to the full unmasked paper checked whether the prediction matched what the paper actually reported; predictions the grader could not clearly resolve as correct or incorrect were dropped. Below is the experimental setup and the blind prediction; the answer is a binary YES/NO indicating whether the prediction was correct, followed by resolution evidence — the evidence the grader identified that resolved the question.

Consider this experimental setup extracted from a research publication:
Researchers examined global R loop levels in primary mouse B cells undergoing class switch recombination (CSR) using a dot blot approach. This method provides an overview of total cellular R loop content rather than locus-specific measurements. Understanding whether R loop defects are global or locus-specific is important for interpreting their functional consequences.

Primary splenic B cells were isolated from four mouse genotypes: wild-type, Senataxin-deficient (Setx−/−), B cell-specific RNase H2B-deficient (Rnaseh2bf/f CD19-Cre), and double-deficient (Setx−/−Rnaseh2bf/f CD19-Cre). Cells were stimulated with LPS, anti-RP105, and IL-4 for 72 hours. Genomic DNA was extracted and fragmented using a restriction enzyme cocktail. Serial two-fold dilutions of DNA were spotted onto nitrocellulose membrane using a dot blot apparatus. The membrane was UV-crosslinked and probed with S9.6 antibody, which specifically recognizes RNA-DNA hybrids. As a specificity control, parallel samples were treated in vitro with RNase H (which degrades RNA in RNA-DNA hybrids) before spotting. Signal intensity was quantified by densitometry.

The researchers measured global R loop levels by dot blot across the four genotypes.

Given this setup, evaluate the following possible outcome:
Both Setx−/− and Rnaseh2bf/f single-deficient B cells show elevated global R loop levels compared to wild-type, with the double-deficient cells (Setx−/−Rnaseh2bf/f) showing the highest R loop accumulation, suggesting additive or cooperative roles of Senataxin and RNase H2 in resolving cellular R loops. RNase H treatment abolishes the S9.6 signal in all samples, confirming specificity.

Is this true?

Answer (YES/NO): NO